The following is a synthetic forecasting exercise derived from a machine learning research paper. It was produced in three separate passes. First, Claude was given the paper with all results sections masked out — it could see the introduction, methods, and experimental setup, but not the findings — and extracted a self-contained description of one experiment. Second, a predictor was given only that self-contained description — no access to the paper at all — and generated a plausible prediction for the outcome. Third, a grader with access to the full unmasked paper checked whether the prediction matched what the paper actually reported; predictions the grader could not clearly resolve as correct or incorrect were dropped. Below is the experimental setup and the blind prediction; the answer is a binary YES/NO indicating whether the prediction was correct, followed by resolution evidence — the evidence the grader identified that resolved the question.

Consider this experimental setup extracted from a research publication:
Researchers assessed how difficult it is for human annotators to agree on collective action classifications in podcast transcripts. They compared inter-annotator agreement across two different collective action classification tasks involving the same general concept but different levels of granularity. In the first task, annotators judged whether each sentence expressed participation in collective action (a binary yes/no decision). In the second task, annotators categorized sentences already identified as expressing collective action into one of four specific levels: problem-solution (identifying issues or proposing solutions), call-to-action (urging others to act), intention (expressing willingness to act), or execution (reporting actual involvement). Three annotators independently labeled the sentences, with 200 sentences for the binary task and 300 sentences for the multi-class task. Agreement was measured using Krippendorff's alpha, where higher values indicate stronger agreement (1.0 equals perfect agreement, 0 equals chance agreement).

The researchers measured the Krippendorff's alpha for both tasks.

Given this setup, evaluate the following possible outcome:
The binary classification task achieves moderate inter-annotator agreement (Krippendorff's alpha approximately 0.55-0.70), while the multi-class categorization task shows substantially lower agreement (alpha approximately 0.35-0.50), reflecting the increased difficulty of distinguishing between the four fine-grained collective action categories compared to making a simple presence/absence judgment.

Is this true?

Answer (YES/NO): NO